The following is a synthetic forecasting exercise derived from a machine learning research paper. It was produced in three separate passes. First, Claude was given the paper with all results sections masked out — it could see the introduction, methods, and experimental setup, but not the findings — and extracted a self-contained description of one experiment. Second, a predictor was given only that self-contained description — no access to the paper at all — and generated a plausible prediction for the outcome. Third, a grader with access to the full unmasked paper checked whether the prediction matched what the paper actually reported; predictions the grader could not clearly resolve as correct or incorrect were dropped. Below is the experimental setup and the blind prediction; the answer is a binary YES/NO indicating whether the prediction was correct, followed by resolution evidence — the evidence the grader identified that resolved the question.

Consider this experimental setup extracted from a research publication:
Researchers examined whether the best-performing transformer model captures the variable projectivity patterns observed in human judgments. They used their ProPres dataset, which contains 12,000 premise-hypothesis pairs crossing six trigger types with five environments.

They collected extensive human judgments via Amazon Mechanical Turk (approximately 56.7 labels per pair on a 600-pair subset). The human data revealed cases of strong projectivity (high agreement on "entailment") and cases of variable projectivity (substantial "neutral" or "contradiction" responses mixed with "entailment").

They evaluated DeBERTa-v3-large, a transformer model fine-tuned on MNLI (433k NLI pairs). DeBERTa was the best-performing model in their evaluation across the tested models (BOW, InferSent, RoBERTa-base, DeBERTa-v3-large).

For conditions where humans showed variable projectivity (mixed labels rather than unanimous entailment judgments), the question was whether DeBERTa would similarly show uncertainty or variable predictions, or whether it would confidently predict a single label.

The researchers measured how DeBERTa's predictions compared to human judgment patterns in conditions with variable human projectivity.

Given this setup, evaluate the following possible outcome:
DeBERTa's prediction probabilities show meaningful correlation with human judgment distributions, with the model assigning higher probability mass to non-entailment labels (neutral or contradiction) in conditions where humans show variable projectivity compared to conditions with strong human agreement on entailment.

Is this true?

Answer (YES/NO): NO